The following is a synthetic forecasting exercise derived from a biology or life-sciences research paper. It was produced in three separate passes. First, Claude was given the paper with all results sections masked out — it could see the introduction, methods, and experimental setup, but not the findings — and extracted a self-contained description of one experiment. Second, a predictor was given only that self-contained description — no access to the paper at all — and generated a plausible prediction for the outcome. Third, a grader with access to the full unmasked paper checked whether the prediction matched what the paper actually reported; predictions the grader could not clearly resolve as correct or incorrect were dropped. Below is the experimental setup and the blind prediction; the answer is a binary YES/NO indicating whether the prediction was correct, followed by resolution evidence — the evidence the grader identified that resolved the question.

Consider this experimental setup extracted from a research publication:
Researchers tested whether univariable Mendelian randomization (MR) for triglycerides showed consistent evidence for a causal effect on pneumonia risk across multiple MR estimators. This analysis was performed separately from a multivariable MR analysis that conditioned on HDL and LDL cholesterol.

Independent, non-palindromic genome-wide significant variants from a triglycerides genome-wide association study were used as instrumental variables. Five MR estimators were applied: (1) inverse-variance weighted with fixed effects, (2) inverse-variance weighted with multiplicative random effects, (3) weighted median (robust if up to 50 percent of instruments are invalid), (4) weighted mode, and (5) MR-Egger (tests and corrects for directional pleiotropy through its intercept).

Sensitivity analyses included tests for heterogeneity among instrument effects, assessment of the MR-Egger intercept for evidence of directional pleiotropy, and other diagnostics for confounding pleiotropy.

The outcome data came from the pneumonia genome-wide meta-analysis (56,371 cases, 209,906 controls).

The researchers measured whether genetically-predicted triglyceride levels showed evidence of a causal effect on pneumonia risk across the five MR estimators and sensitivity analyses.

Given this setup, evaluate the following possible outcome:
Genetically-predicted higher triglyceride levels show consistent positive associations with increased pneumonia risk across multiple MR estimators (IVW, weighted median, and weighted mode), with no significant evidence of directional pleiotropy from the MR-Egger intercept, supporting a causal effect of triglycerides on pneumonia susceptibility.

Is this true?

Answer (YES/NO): NO